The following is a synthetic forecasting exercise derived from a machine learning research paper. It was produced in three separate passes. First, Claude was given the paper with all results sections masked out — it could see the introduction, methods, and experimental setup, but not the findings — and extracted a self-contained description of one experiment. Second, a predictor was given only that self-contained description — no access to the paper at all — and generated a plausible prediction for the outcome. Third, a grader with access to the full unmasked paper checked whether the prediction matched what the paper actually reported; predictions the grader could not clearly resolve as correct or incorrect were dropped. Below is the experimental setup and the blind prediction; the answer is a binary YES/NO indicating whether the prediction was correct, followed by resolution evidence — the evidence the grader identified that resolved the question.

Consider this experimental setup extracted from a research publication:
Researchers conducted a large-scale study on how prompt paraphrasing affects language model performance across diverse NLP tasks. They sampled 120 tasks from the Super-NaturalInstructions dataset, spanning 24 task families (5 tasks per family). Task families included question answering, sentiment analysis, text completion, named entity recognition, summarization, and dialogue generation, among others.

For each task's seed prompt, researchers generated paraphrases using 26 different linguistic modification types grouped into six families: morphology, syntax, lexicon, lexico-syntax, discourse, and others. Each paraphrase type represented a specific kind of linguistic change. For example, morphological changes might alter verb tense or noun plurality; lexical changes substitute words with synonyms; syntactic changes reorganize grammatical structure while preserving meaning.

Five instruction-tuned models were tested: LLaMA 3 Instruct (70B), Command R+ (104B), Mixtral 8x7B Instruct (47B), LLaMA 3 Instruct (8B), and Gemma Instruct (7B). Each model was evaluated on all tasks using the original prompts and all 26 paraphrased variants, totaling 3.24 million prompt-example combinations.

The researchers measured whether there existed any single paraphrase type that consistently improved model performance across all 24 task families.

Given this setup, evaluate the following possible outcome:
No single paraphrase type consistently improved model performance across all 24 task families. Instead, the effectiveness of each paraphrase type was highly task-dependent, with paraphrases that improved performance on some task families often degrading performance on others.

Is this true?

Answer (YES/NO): YES